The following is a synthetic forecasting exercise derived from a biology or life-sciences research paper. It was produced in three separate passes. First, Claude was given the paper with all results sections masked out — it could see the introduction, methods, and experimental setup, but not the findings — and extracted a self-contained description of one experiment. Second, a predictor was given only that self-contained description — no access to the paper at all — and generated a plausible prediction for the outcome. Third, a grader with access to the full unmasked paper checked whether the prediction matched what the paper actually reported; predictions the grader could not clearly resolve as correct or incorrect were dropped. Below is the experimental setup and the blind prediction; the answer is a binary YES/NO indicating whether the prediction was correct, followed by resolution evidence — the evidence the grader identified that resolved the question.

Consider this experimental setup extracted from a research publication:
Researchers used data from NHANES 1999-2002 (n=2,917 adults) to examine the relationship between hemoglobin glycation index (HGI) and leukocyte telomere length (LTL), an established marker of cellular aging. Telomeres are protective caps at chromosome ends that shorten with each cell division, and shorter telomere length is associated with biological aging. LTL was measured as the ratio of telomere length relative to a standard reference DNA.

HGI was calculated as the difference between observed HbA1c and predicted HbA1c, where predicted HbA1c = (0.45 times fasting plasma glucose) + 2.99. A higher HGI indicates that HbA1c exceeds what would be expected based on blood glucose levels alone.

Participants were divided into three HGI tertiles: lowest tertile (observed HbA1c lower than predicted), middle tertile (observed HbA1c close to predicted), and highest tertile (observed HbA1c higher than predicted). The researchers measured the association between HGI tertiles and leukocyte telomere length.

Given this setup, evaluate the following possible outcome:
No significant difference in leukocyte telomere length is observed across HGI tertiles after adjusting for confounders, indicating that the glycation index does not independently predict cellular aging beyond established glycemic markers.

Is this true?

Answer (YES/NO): NO